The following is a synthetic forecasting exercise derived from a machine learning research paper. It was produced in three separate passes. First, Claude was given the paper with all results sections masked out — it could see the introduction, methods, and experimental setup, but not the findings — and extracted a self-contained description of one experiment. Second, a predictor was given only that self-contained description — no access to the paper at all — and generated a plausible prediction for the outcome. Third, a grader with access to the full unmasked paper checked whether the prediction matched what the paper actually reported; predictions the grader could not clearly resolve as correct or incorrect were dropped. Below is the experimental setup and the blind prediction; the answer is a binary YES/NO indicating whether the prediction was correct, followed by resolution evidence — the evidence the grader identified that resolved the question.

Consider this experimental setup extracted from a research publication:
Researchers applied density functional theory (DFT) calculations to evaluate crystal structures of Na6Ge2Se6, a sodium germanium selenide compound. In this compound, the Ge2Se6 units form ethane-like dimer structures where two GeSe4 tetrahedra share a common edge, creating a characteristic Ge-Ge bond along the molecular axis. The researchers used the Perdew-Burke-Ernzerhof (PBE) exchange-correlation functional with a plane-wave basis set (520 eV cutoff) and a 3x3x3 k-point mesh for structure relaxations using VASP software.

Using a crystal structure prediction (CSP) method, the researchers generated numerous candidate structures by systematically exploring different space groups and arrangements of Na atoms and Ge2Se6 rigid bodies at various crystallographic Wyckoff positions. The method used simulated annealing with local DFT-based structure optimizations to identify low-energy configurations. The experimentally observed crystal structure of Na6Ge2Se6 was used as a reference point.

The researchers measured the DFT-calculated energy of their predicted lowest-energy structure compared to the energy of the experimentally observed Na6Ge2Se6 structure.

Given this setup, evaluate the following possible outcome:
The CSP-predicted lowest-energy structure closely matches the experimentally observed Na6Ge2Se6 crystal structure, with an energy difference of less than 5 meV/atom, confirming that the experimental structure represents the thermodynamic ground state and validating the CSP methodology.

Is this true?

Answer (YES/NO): NO